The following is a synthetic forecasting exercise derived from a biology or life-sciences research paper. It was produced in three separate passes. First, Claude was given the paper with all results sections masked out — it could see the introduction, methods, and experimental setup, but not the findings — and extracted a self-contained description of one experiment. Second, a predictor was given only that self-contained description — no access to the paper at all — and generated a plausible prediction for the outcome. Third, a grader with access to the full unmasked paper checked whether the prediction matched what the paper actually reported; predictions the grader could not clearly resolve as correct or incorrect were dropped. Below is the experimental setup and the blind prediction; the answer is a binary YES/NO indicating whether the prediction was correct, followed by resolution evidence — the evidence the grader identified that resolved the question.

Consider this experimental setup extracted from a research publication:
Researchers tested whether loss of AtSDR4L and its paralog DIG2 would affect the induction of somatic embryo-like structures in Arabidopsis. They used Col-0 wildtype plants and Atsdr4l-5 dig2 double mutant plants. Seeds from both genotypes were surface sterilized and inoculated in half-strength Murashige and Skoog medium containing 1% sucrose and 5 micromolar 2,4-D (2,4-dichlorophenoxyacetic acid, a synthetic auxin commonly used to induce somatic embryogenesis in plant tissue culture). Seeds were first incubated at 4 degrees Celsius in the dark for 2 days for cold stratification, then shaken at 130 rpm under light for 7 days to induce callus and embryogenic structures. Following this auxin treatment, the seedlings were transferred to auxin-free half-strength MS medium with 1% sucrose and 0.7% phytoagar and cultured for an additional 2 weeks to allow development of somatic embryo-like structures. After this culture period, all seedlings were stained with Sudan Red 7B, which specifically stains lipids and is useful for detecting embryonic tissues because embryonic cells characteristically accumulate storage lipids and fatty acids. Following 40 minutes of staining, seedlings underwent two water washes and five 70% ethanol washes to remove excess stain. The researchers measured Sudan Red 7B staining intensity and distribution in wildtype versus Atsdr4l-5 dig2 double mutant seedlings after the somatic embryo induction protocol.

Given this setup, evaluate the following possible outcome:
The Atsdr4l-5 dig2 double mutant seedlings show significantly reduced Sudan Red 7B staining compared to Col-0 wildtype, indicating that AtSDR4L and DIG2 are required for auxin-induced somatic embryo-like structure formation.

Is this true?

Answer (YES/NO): NO